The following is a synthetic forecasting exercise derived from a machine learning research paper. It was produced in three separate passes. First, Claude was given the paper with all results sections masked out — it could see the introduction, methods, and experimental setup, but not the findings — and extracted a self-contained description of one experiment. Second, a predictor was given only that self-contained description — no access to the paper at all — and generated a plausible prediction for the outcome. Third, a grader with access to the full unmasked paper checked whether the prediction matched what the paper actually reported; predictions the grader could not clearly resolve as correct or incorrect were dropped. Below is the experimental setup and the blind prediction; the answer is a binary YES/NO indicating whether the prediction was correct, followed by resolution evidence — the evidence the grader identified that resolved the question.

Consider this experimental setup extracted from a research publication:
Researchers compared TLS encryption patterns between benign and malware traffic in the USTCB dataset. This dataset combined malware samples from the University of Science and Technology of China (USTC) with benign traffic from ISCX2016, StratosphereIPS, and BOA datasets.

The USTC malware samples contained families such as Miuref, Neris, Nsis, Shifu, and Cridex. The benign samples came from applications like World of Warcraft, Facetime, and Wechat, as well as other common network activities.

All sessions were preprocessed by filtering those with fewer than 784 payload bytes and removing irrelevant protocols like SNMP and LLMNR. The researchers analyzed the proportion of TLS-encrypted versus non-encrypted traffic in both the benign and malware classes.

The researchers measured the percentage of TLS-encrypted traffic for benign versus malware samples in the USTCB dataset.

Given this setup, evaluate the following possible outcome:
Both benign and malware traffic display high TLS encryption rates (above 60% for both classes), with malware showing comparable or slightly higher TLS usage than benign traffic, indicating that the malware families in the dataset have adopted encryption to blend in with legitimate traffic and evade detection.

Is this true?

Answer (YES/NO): NO